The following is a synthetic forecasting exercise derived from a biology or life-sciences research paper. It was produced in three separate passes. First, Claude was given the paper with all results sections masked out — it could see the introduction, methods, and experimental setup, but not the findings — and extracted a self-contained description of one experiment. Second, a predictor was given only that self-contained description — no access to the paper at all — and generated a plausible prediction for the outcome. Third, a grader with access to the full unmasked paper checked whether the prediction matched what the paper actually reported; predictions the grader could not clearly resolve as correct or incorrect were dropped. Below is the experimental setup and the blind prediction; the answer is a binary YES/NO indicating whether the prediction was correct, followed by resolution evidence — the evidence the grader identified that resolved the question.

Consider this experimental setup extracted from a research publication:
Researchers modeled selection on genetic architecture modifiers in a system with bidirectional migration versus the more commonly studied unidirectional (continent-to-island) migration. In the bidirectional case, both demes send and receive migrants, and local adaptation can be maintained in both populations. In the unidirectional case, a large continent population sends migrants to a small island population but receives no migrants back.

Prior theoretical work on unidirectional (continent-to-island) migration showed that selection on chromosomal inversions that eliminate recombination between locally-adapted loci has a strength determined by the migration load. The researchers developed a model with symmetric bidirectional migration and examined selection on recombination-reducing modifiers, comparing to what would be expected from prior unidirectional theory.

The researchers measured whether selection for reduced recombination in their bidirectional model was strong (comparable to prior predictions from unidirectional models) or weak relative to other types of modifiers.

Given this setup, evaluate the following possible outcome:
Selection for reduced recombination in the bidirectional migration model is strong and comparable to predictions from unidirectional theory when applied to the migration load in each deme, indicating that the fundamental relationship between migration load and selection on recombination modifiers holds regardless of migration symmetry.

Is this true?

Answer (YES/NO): NO